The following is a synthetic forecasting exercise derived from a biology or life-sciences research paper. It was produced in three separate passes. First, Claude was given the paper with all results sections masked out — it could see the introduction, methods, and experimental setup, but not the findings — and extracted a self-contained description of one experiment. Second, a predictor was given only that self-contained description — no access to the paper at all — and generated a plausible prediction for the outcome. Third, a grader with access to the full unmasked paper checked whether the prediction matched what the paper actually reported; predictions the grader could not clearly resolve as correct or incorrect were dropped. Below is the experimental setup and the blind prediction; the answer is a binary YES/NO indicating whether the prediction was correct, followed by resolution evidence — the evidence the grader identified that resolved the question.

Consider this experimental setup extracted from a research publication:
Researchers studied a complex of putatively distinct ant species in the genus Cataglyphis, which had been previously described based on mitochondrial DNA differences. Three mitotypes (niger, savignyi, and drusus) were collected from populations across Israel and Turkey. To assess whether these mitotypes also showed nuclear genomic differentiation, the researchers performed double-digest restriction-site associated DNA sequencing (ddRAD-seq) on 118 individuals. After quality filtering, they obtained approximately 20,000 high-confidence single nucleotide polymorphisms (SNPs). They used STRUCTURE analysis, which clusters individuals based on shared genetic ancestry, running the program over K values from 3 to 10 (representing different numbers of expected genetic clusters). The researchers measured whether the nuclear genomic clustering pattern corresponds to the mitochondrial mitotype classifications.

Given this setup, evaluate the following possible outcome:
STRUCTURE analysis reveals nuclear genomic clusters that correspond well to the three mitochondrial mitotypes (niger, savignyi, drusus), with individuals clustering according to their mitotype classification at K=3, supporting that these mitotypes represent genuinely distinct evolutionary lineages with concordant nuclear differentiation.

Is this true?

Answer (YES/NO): NO